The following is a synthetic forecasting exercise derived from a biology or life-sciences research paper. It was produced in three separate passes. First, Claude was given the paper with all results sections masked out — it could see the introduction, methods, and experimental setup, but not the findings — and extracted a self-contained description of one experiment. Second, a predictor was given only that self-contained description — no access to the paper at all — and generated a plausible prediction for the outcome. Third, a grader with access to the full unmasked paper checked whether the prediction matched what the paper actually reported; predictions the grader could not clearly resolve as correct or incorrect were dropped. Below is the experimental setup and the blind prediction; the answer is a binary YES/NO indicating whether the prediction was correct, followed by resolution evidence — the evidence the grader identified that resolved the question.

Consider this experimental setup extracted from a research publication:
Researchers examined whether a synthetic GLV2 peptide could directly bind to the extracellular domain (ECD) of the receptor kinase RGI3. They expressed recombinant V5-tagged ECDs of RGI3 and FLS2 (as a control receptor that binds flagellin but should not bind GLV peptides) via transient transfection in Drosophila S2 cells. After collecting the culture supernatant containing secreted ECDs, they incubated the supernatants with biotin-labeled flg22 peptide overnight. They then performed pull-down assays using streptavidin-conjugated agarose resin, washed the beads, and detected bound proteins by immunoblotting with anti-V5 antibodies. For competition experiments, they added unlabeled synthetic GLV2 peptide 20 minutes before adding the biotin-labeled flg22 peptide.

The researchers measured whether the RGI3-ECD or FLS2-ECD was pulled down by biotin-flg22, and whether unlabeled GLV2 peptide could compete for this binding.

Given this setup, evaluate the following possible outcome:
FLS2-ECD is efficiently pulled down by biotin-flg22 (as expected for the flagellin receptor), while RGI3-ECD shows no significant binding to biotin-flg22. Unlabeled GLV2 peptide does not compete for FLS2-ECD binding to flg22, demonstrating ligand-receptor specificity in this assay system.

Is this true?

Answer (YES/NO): YES